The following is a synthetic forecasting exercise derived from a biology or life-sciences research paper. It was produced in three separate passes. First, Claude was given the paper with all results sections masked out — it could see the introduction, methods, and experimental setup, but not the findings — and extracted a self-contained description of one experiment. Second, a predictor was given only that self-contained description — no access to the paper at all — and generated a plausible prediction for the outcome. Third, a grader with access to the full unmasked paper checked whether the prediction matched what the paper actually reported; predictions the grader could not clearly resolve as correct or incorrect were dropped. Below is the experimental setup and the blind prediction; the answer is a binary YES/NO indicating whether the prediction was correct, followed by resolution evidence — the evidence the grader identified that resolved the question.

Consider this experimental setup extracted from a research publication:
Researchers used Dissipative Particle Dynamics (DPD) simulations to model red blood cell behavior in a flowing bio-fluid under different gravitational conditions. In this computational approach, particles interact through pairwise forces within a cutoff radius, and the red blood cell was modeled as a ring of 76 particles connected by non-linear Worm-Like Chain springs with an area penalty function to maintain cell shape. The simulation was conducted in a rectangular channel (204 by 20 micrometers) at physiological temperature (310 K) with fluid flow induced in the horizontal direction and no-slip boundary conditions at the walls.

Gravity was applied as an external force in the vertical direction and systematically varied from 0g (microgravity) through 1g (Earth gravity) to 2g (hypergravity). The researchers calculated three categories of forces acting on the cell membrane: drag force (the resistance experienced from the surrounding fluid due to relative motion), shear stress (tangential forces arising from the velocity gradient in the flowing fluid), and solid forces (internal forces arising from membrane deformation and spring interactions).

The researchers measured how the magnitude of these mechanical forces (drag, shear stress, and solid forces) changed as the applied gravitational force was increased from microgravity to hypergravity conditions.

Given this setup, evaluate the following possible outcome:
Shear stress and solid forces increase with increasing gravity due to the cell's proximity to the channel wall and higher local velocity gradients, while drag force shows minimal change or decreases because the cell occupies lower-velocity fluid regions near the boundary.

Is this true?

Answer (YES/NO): NO